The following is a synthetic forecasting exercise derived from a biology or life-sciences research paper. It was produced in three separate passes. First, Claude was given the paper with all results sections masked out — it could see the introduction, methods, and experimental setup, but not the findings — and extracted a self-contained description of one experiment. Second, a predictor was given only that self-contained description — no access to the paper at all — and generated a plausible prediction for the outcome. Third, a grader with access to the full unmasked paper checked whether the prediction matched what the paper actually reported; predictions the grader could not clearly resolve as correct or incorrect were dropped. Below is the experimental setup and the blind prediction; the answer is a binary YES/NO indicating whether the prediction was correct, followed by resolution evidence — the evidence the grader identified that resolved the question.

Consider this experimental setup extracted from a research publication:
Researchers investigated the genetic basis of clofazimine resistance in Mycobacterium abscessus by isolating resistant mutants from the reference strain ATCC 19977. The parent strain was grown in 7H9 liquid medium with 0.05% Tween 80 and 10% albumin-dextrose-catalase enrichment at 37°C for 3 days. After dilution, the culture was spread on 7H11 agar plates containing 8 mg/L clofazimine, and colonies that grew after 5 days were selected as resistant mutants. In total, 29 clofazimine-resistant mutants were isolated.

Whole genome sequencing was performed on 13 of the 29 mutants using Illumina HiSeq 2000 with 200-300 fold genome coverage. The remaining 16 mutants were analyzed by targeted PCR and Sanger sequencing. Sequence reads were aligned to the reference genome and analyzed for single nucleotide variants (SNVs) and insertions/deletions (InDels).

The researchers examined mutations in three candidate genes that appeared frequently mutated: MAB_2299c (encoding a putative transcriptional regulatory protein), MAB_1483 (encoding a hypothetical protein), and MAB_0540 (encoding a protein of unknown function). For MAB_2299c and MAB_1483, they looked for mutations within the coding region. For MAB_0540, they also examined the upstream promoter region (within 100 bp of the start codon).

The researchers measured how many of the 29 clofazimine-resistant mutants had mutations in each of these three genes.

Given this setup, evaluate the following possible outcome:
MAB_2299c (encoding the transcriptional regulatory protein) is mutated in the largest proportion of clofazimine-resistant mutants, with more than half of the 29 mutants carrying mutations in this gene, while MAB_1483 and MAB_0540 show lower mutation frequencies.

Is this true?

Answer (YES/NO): YES